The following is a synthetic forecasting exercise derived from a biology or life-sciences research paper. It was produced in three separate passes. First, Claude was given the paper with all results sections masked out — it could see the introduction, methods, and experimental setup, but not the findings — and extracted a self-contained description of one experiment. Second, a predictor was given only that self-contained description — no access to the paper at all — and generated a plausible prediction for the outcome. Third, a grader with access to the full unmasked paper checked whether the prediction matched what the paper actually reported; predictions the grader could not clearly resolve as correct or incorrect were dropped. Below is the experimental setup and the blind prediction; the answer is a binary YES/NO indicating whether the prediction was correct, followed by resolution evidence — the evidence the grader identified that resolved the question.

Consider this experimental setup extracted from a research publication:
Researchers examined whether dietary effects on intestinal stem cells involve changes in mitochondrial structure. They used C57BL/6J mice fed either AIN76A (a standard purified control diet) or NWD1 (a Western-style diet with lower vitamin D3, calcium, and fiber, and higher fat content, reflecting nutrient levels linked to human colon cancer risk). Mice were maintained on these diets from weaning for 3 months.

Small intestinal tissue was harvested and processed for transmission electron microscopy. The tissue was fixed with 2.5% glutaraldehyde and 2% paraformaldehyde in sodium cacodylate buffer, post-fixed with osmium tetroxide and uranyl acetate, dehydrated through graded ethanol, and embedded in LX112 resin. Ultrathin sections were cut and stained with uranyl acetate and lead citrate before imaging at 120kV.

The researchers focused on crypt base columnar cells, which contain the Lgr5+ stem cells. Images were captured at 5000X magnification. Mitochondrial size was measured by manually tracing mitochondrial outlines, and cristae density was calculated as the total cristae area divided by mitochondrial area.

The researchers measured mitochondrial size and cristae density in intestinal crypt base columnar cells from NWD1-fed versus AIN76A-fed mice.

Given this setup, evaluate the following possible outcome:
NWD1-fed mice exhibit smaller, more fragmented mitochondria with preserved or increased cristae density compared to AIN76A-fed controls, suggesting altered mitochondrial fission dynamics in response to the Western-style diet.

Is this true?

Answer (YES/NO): NO